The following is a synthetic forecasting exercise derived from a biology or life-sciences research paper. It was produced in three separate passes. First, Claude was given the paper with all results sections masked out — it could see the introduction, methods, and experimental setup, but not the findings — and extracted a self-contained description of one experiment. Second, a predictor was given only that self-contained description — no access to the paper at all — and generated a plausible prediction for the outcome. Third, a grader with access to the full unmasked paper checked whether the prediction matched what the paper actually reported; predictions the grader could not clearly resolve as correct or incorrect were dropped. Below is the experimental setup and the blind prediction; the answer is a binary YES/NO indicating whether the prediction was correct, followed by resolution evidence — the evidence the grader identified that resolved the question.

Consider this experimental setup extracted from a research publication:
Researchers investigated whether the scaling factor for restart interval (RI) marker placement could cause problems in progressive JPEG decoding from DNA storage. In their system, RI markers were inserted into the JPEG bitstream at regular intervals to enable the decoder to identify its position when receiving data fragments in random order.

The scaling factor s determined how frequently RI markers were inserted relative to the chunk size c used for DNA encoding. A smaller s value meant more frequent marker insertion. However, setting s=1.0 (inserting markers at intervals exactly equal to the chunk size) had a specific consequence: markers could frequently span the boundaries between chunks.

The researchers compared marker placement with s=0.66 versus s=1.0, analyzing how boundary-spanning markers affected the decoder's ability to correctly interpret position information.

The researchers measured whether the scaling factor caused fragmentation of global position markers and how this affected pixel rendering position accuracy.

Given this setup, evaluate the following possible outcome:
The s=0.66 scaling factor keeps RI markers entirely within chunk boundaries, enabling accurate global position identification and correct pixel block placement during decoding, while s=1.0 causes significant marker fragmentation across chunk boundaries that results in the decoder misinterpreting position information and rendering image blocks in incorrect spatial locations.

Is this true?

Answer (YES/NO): YES